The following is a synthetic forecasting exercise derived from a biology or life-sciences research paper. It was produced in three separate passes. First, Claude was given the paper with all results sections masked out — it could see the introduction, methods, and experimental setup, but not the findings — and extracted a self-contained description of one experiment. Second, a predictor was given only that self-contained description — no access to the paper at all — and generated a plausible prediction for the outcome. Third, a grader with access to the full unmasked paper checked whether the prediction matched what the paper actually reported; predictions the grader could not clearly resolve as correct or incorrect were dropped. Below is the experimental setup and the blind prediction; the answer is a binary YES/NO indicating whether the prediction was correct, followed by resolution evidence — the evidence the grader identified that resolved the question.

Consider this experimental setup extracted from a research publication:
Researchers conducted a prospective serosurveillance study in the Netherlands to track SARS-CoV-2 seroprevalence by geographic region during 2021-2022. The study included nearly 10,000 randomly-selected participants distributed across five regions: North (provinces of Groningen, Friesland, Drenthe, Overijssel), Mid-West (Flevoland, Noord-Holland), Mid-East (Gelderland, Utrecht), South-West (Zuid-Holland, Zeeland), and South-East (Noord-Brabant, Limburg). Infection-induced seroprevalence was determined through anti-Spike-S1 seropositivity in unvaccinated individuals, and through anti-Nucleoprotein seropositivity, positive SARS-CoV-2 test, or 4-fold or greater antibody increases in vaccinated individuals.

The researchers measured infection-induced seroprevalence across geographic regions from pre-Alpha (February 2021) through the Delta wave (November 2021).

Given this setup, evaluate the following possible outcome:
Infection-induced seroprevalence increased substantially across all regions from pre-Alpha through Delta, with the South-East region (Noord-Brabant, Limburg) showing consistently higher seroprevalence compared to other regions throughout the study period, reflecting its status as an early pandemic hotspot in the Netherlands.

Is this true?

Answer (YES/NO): YES